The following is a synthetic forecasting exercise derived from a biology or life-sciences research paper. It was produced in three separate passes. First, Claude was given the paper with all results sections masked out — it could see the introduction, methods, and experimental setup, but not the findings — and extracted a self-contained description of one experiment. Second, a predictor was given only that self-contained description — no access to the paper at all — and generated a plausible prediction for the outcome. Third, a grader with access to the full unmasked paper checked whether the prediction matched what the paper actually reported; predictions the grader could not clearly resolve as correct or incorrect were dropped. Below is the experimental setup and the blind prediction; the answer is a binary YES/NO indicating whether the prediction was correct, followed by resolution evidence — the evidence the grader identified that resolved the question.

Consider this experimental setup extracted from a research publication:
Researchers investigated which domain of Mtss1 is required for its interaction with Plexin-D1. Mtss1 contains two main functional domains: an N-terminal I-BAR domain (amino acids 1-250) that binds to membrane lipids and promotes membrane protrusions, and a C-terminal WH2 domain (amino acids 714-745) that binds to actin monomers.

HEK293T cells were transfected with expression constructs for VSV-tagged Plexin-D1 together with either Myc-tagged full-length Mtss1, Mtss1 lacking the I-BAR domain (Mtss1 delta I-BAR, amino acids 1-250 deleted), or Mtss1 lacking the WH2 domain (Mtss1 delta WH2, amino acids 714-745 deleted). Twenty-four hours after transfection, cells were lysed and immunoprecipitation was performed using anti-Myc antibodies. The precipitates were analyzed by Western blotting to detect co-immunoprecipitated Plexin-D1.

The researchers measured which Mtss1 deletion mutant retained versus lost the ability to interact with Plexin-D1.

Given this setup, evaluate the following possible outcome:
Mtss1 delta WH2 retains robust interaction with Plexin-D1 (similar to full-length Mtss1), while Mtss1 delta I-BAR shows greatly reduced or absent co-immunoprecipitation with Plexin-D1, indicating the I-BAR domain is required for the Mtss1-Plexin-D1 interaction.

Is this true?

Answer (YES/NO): YES